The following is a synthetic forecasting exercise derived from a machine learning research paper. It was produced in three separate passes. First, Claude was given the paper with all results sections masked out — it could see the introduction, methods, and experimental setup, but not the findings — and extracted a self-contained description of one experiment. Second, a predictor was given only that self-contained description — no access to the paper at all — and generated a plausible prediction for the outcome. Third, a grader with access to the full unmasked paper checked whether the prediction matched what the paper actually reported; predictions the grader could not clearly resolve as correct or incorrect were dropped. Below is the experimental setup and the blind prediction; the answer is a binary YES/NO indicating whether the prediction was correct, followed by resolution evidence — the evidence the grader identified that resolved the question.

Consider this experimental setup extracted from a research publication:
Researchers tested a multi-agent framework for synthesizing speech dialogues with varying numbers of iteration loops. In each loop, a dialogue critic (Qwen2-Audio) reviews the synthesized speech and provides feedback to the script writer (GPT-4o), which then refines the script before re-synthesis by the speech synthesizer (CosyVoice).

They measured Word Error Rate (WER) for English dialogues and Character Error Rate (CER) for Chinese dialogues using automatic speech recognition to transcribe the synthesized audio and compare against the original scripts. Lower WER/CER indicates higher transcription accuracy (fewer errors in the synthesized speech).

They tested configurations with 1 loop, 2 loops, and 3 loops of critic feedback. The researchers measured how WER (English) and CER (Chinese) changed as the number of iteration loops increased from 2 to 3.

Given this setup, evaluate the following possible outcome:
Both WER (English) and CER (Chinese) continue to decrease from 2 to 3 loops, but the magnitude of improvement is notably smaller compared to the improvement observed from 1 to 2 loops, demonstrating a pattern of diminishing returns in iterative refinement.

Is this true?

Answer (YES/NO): NO